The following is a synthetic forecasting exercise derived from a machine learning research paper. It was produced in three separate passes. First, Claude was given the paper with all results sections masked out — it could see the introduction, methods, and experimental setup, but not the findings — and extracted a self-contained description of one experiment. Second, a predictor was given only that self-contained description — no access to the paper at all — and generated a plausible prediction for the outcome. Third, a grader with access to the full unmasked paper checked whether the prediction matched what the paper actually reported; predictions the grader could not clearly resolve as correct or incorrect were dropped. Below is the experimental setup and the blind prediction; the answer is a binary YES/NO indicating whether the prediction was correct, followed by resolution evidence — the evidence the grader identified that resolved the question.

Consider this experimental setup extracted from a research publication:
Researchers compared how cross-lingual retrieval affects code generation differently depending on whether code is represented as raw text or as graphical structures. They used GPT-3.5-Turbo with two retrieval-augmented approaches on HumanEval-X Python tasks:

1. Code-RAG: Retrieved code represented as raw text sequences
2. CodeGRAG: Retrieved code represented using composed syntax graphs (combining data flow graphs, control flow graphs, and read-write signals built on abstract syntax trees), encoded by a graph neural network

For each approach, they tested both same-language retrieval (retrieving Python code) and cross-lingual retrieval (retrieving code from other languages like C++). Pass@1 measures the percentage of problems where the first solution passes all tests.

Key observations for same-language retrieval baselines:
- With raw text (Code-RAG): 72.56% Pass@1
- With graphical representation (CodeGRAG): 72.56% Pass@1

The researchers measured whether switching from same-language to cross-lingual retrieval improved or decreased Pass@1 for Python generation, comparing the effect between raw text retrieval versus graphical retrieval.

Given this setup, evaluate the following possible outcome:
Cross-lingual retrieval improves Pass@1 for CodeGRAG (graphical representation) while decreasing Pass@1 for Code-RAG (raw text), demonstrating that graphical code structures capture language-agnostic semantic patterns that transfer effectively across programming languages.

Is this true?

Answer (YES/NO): YES